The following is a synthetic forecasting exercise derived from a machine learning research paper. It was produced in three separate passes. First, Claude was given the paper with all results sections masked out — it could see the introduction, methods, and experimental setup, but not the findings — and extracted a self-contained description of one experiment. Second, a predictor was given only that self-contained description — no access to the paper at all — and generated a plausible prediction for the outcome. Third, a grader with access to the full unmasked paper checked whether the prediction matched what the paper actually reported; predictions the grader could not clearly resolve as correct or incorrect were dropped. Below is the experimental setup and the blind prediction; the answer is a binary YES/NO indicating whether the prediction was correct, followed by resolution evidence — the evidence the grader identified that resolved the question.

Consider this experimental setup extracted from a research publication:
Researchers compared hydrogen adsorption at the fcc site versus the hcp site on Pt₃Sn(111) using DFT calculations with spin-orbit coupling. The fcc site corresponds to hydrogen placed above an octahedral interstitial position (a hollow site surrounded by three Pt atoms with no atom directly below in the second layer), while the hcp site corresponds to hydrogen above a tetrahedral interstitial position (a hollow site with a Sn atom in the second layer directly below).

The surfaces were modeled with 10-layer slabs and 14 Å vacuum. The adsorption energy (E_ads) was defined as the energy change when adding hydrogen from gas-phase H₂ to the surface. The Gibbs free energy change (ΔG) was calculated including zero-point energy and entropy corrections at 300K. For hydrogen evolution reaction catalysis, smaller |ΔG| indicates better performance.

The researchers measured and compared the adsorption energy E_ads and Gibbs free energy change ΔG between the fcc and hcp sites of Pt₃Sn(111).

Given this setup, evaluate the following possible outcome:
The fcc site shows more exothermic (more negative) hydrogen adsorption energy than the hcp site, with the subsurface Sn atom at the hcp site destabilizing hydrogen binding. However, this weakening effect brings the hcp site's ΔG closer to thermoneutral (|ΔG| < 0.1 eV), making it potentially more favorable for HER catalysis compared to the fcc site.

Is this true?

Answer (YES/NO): NO